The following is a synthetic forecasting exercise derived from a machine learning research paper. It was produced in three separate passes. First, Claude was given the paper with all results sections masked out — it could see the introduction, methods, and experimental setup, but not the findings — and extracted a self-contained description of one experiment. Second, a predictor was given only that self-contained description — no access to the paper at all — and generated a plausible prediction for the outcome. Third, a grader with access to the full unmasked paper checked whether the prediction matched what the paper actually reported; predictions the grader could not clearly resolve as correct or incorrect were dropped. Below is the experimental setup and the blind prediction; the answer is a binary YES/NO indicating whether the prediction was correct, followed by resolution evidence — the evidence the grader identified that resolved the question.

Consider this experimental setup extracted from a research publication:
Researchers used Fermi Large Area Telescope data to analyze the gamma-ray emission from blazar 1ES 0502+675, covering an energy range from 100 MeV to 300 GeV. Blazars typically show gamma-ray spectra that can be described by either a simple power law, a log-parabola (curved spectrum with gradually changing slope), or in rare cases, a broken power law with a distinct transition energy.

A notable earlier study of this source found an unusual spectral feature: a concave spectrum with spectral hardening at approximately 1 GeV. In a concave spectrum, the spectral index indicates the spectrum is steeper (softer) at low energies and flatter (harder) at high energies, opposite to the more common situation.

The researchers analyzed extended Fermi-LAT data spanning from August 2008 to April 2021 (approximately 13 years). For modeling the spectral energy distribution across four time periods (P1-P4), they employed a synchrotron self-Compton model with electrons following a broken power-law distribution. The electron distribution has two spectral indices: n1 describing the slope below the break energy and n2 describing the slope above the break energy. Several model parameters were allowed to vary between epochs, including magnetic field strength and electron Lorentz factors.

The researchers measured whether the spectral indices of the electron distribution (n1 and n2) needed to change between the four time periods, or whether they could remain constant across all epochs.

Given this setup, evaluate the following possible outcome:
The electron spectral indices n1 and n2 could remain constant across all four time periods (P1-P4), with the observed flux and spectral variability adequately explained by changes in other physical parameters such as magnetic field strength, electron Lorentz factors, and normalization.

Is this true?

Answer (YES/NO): YES